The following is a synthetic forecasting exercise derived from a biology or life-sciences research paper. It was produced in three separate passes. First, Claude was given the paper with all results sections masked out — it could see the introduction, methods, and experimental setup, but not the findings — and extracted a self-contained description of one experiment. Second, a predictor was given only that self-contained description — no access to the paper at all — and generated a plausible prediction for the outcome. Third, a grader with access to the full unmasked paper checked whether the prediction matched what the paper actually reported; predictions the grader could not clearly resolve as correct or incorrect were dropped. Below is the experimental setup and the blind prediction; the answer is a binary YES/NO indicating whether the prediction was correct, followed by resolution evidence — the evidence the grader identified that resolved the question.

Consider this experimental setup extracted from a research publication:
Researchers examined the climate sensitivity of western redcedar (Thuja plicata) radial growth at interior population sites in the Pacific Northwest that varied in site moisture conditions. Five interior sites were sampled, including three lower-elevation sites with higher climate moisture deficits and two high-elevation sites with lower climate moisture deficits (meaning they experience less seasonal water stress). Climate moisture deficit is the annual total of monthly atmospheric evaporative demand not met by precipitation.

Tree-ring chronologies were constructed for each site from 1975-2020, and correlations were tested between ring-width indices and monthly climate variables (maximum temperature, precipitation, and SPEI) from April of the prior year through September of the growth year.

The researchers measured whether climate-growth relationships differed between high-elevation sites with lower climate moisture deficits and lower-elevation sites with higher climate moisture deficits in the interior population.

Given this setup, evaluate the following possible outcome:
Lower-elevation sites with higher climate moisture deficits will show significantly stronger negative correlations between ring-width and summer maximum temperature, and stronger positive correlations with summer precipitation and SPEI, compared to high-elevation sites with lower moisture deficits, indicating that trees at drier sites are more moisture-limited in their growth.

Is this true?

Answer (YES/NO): NO